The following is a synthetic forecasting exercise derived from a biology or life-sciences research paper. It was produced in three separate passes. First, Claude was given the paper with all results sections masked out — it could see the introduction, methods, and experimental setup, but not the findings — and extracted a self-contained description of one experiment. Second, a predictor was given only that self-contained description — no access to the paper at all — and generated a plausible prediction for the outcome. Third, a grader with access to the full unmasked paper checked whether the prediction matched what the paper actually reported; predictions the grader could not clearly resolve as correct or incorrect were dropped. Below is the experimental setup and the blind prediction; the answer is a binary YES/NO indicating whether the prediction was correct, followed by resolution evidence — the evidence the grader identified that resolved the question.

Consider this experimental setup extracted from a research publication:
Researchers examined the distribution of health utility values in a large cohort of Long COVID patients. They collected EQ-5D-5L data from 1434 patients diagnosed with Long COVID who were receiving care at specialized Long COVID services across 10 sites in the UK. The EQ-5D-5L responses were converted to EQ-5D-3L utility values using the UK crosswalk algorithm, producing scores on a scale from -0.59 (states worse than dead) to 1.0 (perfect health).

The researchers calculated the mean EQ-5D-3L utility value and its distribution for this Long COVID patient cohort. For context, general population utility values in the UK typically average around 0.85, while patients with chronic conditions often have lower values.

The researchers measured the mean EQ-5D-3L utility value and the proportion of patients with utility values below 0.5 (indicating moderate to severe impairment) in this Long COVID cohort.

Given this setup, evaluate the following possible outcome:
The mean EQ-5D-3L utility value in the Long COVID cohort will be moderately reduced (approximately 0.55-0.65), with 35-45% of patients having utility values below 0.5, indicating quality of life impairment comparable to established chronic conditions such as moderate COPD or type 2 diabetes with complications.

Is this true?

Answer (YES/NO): NO